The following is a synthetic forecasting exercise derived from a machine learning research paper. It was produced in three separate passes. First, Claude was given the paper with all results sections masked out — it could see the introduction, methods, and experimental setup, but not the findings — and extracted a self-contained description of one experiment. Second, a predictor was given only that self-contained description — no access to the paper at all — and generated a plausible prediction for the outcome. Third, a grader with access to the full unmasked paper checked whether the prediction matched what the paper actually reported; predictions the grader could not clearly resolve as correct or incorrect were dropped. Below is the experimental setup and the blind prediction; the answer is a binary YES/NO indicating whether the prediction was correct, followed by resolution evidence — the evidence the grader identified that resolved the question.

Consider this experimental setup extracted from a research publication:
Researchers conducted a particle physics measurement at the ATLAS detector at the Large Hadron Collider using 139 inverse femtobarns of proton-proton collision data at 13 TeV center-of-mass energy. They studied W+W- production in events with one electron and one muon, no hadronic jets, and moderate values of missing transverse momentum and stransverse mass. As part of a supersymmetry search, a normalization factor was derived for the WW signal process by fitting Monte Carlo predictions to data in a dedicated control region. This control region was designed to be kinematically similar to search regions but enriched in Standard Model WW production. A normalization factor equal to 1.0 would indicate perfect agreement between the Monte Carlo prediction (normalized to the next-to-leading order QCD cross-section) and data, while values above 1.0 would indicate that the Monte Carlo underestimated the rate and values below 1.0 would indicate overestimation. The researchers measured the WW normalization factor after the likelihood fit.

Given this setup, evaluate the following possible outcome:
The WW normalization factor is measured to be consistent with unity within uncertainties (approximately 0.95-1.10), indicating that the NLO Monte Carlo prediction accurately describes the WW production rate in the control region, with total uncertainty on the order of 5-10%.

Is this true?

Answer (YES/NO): NO